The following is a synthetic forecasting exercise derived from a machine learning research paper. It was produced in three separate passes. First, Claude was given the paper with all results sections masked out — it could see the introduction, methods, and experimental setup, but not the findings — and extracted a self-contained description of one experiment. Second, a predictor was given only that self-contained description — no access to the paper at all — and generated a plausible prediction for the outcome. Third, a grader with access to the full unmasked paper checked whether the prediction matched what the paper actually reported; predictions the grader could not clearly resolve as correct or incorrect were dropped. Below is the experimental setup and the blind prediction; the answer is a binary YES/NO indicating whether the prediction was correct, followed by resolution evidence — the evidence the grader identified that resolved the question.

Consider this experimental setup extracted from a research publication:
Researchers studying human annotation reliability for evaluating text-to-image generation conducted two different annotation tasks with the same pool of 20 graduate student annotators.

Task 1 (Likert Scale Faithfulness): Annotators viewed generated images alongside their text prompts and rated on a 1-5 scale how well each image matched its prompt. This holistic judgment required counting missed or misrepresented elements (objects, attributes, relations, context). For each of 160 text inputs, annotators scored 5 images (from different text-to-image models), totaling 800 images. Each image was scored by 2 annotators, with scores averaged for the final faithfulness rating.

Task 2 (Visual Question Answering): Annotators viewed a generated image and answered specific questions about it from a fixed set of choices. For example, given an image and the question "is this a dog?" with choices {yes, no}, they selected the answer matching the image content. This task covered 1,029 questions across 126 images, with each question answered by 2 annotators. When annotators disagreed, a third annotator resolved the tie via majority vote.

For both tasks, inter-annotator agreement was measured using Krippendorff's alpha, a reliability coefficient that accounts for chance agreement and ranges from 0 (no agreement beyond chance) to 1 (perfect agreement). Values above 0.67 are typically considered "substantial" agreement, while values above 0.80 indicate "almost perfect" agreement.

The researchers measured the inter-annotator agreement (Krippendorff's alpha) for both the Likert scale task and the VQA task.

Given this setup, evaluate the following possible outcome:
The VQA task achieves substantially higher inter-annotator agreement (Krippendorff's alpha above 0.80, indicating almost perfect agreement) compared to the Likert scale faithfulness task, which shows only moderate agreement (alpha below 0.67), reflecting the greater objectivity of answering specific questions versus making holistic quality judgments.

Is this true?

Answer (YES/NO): NO